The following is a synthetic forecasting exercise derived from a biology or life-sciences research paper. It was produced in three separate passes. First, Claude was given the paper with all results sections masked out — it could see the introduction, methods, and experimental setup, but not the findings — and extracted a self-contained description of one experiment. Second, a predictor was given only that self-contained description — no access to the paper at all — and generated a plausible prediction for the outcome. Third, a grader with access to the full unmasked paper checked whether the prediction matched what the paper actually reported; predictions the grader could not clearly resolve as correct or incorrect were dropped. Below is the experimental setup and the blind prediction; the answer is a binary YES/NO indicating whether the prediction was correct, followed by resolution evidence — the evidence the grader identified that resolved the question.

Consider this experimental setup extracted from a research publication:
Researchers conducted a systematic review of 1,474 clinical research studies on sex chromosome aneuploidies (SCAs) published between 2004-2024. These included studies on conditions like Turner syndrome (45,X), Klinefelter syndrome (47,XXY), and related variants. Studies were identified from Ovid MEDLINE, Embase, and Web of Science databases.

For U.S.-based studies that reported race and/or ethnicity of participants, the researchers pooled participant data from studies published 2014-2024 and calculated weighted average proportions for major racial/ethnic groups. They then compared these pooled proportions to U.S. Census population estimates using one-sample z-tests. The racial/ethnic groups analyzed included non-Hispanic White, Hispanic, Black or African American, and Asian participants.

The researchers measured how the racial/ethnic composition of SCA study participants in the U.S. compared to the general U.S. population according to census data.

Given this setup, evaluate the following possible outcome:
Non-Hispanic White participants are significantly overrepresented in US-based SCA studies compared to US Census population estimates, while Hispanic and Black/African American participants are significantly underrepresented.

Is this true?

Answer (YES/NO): YES